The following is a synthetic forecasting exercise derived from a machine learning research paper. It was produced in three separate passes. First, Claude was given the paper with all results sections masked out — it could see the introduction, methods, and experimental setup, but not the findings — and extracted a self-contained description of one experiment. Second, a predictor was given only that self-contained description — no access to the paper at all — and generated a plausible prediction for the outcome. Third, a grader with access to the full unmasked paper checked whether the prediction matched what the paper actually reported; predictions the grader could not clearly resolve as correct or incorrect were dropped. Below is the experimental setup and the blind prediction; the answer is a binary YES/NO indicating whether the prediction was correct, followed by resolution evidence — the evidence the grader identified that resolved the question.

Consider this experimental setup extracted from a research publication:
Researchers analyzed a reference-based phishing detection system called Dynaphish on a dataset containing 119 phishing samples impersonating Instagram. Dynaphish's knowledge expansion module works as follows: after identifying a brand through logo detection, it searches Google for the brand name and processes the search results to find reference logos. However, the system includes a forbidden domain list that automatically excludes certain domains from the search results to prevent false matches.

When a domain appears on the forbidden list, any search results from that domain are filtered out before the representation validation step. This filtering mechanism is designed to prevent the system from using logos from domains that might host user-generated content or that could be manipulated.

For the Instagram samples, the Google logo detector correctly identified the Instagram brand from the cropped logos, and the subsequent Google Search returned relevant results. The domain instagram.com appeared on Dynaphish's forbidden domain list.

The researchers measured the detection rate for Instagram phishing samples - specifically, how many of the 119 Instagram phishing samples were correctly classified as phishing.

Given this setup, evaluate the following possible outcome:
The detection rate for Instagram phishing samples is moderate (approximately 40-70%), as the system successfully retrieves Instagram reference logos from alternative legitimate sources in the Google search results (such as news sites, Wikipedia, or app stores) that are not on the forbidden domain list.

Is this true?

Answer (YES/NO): NO